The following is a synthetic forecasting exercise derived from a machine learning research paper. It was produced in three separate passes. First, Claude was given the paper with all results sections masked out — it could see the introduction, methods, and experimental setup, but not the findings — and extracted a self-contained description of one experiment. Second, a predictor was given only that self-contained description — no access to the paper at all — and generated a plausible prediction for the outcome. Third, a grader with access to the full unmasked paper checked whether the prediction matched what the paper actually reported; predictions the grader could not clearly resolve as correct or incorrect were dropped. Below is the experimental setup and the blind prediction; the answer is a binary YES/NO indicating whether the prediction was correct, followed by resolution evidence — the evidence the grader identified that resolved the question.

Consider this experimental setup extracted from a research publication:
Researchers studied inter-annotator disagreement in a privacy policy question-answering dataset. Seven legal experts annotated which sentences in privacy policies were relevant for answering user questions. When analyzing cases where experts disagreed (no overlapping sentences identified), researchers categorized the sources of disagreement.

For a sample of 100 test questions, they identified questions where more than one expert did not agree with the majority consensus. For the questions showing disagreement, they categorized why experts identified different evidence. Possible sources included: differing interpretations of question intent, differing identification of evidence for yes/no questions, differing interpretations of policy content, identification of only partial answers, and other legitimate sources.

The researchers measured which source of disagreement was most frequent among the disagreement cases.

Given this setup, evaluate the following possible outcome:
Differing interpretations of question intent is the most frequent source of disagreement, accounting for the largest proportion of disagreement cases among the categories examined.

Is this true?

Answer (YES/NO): YES